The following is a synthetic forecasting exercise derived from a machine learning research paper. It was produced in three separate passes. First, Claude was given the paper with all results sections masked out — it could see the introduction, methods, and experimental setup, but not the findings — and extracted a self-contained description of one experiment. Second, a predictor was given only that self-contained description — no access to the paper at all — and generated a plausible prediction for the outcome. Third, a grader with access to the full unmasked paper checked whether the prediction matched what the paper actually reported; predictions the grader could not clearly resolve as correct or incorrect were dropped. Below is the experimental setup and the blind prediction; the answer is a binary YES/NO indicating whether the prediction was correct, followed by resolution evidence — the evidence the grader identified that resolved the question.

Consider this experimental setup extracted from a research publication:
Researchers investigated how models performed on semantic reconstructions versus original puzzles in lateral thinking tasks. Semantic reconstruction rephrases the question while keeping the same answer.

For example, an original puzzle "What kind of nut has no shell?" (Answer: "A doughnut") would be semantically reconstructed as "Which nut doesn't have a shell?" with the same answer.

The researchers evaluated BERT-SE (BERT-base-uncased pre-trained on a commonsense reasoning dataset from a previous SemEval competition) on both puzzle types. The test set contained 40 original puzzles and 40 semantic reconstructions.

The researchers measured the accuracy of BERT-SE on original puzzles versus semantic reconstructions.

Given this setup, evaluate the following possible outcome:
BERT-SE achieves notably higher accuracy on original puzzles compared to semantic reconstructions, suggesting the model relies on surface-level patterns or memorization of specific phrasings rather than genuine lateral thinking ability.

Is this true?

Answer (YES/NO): NO